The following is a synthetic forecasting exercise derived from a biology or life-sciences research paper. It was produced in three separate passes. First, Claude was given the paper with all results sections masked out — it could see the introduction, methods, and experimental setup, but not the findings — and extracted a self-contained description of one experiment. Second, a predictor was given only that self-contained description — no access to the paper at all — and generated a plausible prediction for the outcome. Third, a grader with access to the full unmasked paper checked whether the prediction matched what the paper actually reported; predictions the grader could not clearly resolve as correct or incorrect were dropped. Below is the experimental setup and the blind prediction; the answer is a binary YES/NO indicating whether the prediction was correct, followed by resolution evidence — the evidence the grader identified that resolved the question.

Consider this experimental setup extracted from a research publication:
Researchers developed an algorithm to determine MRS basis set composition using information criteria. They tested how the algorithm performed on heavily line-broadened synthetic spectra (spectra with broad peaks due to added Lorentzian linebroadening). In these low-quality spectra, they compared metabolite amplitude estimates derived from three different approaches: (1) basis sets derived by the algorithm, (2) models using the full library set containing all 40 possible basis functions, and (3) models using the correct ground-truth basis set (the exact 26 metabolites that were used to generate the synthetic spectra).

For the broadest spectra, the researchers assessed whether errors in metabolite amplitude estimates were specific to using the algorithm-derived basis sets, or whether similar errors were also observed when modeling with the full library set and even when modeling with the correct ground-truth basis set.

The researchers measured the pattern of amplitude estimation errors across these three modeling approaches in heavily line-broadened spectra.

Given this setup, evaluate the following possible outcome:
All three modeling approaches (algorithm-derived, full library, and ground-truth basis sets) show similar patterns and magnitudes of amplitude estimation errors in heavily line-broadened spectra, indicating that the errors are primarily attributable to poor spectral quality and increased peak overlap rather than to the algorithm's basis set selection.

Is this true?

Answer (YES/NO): NO